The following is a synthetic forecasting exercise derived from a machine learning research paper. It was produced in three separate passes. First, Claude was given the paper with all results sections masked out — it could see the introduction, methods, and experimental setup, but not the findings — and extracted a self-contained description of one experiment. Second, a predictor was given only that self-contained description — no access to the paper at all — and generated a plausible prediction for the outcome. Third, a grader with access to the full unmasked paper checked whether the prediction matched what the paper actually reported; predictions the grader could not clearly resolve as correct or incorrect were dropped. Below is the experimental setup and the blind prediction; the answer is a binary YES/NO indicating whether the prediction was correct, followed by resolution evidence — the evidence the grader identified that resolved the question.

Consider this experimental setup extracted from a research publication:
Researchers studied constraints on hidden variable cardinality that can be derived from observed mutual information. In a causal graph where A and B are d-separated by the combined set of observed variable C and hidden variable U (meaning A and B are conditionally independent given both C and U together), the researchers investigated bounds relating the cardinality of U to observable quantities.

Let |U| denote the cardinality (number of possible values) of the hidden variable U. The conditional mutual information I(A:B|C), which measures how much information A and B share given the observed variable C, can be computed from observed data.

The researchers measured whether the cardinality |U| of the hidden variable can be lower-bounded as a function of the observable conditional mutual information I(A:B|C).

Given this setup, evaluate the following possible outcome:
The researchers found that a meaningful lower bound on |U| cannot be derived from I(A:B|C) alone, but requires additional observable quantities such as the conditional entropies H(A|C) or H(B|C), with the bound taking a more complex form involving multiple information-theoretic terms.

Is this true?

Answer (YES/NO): NO